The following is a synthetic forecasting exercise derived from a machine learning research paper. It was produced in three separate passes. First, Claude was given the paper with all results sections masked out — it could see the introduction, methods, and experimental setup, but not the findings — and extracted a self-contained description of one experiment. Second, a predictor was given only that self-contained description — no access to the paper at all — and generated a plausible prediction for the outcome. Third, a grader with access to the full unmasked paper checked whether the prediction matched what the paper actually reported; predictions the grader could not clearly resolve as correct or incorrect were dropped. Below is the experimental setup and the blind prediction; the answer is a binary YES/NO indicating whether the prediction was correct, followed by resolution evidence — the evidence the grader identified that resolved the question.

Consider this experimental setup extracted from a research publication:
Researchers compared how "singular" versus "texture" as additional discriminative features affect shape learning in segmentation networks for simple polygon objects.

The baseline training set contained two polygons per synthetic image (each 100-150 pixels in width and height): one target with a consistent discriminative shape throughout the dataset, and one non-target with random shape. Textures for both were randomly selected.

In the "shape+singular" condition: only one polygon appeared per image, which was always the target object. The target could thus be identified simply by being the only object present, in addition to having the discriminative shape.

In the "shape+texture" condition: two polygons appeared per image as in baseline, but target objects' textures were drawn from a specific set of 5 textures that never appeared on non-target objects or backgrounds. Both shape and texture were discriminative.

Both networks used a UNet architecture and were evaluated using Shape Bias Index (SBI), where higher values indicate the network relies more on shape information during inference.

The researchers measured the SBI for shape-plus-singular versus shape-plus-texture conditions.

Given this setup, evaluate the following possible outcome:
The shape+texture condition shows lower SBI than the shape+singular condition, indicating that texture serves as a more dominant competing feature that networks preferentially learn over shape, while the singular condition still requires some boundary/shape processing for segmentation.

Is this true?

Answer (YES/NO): YES